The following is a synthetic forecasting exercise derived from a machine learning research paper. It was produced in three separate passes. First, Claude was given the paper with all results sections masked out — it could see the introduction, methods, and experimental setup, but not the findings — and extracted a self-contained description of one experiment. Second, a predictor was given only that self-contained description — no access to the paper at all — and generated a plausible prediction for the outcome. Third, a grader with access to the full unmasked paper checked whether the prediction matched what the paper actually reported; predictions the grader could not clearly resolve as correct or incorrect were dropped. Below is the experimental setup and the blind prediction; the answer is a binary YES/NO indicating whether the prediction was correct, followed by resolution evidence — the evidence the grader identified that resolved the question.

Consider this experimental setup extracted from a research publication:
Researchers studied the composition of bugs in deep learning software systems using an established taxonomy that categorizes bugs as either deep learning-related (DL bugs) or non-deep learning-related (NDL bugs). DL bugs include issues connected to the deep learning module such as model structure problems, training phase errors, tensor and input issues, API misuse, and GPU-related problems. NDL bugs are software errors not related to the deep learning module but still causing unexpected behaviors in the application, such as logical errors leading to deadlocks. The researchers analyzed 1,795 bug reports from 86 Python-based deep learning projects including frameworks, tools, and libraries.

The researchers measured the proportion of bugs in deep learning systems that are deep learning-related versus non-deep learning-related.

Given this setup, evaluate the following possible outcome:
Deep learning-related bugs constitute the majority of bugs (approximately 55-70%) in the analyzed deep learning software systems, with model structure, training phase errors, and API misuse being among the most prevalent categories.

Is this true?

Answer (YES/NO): YES